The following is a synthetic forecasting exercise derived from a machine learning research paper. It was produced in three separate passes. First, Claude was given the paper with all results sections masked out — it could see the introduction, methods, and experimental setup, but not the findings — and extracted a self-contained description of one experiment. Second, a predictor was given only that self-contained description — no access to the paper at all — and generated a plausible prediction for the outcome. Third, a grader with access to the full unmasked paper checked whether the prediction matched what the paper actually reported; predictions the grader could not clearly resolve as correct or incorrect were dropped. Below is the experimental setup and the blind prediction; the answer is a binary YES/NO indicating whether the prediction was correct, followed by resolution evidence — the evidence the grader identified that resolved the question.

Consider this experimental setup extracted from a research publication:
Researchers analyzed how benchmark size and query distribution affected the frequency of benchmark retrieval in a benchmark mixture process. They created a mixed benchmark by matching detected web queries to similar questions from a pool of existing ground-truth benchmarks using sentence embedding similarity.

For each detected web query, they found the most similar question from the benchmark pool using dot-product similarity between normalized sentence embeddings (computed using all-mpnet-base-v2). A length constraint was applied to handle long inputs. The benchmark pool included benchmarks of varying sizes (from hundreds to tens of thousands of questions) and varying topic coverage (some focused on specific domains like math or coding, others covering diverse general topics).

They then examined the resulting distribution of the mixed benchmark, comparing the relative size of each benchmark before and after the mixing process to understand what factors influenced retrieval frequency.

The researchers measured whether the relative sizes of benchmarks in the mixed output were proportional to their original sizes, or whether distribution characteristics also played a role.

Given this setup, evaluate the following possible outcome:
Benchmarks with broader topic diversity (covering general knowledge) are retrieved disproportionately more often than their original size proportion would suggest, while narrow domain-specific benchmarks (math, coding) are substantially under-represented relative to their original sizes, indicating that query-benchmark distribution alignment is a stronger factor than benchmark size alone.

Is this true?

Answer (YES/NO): NO